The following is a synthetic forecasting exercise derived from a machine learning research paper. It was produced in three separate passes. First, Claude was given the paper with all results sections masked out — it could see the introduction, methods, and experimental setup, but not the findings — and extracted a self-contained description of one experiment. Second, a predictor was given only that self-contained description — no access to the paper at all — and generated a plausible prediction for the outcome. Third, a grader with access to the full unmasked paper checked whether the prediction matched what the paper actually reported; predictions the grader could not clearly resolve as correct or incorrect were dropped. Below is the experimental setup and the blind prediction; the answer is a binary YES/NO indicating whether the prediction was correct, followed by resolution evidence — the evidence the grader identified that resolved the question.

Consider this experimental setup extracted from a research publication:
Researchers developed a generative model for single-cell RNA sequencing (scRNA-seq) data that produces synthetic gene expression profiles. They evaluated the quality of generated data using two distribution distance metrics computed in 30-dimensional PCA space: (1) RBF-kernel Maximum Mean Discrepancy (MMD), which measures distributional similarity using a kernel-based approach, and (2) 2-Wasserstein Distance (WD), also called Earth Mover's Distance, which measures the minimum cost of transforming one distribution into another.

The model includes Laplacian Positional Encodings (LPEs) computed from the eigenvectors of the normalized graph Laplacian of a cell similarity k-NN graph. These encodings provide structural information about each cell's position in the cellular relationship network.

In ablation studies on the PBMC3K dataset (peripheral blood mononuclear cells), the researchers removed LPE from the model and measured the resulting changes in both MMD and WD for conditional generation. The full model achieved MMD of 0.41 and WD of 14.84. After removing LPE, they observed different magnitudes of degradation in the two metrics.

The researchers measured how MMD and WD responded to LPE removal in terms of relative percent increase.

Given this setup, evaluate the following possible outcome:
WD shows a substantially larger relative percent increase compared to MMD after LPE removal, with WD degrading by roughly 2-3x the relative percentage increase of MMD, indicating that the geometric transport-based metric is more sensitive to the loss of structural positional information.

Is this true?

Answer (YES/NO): NO